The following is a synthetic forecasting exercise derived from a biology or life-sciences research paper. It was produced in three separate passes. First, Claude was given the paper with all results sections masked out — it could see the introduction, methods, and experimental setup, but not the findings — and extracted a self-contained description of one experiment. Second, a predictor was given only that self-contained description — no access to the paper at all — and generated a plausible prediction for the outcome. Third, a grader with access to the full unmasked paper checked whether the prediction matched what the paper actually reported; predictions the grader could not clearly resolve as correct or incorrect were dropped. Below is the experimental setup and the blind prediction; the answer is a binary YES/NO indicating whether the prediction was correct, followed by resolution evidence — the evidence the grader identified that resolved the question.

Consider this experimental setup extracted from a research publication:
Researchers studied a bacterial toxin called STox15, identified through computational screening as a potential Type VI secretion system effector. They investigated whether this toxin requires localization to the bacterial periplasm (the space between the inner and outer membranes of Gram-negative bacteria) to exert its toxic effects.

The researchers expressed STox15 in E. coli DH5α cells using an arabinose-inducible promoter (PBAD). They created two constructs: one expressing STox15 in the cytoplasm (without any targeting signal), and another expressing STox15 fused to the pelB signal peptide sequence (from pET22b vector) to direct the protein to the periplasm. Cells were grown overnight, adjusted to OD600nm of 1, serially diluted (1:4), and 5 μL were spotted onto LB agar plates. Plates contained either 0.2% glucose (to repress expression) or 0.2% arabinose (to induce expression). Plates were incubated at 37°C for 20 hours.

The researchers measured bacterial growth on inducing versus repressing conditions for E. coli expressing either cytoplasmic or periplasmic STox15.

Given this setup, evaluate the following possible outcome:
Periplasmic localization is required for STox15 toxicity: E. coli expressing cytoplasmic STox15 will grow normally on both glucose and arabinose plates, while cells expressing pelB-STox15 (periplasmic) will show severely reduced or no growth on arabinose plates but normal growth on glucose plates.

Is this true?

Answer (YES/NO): YES